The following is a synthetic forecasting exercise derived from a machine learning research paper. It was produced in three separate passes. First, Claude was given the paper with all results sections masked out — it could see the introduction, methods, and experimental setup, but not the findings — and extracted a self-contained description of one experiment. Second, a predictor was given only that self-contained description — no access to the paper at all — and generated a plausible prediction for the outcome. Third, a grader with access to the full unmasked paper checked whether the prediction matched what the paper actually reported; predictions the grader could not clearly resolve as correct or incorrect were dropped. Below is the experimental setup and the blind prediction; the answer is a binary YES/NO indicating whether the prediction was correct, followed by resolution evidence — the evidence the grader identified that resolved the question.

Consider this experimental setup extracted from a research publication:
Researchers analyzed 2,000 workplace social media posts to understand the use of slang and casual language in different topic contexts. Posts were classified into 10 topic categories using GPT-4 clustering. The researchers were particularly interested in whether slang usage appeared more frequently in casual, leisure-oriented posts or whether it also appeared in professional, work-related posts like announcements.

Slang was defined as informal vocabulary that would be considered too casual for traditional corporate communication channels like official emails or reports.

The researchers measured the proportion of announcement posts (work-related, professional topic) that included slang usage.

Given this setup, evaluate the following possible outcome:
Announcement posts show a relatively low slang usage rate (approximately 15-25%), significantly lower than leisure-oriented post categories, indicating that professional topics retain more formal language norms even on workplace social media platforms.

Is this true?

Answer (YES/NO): NO